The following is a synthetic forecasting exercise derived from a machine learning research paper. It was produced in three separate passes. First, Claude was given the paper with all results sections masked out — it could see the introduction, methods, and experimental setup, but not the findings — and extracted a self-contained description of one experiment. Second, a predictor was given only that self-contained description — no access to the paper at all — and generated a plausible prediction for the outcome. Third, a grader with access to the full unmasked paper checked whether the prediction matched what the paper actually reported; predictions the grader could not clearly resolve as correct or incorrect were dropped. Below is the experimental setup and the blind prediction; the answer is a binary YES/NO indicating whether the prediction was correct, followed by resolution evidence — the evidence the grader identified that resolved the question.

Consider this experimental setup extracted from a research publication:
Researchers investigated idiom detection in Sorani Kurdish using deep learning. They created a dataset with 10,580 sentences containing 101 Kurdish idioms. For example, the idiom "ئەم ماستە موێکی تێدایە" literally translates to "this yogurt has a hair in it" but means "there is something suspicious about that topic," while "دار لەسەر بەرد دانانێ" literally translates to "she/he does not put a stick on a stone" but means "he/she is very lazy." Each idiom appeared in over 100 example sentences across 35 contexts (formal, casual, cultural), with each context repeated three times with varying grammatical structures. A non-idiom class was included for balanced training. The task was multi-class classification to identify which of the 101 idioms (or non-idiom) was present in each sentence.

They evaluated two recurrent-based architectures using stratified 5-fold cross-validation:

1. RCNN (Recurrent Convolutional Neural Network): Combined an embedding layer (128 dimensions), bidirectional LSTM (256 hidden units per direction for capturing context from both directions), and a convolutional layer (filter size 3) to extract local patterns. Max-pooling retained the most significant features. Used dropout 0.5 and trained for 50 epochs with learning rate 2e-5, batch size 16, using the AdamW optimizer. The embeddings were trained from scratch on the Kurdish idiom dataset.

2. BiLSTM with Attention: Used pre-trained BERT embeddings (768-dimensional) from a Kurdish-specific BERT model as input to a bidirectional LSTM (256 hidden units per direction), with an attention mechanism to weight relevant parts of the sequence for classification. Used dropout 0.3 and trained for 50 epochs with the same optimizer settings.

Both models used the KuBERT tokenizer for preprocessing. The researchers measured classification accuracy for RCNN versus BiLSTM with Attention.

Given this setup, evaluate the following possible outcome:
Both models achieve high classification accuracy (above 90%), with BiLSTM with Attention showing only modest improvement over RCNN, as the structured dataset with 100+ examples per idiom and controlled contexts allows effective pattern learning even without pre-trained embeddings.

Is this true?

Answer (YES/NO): NO